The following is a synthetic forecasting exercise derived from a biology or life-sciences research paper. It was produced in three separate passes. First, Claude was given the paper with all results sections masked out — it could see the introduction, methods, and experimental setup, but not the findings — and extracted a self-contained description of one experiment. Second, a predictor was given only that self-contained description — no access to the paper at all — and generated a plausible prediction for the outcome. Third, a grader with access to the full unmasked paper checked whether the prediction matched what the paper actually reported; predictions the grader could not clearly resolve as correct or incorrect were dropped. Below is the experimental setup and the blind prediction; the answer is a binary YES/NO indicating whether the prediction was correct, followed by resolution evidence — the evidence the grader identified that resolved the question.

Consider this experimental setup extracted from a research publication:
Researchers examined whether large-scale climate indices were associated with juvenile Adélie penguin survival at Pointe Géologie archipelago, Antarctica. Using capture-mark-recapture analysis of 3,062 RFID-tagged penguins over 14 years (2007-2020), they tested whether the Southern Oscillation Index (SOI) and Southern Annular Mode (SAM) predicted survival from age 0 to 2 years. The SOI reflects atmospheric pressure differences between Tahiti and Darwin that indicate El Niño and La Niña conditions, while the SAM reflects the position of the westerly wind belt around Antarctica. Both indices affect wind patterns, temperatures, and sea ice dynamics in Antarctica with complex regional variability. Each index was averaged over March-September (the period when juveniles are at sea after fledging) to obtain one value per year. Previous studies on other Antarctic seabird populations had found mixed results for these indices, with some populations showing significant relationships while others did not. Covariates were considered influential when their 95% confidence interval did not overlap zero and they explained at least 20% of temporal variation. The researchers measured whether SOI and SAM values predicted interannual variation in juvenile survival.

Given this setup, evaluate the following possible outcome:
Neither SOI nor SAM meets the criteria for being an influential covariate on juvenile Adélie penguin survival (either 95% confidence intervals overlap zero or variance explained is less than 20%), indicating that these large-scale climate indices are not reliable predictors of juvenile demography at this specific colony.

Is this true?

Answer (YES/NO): YES